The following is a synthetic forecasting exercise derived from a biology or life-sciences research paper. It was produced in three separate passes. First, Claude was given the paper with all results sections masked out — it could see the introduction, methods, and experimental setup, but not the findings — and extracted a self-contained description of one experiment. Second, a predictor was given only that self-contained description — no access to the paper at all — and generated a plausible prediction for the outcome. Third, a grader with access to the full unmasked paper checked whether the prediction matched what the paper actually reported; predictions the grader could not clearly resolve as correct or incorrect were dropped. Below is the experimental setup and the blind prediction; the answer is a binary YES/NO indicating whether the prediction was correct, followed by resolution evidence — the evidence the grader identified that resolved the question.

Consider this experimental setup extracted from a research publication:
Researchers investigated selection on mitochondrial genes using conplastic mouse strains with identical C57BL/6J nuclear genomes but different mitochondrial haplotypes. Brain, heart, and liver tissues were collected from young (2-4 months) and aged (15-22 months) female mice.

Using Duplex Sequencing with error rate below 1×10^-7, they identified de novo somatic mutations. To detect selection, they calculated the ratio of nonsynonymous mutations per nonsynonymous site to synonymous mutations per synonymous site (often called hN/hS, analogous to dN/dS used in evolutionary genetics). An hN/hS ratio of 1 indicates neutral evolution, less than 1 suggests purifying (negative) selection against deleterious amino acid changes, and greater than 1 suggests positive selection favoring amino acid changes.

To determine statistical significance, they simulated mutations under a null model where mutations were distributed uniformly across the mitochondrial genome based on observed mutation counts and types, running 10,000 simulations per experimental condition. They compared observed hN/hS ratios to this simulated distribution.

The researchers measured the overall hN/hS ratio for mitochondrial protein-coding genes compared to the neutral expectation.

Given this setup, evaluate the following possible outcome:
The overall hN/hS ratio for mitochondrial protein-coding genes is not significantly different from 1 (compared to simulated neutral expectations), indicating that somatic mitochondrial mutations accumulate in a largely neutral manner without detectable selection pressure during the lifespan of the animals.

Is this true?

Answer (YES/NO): NO